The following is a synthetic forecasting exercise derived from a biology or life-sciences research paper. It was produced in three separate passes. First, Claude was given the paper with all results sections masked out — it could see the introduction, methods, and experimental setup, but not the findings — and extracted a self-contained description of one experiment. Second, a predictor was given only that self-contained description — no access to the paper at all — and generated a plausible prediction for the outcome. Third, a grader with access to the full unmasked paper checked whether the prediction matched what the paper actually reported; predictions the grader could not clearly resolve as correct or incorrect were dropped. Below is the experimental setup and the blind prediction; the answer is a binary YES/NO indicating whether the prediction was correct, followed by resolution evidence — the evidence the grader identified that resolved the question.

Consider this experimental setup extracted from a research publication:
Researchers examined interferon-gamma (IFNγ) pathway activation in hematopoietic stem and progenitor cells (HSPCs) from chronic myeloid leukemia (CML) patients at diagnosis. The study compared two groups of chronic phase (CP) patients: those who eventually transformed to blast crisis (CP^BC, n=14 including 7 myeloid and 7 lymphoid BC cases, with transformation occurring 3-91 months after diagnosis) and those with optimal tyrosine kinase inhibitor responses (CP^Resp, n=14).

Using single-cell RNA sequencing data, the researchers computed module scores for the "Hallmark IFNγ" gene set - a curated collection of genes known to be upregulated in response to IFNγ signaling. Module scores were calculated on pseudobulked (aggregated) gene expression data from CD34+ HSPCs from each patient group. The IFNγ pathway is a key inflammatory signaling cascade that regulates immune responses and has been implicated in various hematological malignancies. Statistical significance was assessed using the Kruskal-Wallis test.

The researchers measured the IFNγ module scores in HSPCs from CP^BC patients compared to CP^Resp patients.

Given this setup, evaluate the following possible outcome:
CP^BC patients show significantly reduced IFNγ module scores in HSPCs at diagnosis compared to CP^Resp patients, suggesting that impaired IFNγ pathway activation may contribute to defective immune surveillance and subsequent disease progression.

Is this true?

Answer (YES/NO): NO